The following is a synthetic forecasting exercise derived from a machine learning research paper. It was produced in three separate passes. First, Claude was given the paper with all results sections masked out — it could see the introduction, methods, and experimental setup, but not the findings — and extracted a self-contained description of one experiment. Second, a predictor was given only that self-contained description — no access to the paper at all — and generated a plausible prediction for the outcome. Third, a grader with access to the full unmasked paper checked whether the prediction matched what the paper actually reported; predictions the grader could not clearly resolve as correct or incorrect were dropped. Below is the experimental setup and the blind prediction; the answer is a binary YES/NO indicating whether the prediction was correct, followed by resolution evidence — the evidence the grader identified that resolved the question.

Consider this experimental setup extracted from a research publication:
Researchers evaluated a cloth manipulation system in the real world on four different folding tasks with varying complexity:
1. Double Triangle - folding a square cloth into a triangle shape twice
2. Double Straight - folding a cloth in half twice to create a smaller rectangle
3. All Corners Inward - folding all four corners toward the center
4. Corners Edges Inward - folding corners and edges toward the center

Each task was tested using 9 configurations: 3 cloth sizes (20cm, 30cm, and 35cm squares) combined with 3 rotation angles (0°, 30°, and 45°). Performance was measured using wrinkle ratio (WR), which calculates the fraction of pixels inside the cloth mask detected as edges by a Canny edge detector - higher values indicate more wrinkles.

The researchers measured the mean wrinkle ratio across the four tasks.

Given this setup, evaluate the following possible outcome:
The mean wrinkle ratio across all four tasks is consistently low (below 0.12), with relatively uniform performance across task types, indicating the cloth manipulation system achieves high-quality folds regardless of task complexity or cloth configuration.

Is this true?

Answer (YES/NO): NO